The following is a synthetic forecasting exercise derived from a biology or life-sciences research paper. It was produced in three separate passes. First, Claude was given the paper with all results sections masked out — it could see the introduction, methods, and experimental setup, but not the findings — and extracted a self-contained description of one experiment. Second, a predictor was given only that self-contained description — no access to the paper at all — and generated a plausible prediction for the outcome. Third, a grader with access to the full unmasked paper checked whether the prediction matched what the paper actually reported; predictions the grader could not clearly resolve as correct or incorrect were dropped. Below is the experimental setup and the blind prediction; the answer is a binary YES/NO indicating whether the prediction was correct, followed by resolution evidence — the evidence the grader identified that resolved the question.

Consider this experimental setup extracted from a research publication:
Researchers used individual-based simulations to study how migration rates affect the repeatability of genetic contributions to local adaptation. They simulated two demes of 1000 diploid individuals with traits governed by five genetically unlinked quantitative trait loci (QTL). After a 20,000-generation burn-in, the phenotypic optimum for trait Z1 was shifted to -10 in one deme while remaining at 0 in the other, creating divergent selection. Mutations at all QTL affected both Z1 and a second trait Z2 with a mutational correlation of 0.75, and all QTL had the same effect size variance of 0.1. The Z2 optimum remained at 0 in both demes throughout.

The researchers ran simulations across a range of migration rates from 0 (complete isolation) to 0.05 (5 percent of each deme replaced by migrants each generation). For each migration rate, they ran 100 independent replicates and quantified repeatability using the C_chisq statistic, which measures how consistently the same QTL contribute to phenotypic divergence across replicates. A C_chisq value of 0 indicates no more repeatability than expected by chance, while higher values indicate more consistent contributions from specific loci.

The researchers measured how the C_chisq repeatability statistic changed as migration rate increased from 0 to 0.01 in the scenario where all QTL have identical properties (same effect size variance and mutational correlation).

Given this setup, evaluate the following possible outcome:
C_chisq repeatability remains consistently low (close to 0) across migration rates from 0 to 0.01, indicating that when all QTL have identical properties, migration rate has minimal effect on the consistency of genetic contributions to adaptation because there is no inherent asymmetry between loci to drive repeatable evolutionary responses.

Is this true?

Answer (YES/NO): YES